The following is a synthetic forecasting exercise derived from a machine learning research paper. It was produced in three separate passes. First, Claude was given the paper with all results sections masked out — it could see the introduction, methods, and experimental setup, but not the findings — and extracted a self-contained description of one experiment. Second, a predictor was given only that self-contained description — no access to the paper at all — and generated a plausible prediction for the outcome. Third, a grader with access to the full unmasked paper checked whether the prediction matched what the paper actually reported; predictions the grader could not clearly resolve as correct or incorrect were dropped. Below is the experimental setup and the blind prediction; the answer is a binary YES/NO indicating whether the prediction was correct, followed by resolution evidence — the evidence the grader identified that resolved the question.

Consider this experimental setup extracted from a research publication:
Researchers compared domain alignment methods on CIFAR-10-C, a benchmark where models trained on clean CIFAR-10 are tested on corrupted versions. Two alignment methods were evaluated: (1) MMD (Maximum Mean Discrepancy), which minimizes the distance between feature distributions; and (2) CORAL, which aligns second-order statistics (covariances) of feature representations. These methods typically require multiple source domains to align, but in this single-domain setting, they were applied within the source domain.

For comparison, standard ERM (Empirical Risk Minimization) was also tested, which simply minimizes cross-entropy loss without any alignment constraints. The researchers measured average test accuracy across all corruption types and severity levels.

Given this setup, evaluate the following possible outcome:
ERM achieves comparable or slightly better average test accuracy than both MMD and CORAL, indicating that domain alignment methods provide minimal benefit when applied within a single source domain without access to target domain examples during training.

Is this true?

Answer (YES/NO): YES